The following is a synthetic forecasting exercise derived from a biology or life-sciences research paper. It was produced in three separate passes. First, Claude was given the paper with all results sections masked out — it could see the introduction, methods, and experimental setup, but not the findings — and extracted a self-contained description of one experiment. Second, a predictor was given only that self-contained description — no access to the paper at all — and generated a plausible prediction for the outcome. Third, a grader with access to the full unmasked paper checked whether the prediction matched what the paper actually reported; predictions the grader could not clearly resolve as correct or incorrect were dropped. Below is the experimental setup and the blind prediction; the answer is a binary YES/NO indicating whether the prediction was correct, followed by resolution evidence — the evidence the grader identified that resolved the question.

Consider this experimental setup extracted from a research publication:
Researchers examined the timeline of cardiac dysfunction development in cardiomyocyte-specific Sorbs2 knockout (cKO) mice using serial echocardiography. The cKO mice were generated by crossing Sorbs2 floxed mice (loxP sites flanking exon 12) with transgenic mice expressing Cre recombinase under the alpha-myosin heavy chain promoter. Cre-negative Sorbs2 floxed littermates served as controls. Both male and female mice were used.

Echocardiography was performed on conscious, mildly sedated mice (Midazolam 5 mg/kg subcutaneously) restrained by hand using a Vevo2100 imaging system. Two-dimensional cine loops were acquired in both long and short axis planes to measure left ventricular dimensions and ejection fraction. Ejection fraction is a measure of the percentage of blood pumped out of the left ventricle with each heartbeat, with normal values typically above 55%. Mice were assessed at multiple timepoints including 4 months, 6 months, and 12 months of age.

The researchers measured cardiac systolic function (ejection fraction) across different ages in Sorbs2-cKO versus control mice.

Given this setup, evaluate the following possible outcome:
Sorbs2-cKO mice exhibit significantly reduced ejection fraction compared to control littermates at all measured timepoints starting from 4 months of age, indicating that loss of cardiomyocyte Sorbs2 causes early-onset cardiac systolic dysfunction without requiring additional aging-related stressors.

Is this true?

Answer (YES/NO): NO